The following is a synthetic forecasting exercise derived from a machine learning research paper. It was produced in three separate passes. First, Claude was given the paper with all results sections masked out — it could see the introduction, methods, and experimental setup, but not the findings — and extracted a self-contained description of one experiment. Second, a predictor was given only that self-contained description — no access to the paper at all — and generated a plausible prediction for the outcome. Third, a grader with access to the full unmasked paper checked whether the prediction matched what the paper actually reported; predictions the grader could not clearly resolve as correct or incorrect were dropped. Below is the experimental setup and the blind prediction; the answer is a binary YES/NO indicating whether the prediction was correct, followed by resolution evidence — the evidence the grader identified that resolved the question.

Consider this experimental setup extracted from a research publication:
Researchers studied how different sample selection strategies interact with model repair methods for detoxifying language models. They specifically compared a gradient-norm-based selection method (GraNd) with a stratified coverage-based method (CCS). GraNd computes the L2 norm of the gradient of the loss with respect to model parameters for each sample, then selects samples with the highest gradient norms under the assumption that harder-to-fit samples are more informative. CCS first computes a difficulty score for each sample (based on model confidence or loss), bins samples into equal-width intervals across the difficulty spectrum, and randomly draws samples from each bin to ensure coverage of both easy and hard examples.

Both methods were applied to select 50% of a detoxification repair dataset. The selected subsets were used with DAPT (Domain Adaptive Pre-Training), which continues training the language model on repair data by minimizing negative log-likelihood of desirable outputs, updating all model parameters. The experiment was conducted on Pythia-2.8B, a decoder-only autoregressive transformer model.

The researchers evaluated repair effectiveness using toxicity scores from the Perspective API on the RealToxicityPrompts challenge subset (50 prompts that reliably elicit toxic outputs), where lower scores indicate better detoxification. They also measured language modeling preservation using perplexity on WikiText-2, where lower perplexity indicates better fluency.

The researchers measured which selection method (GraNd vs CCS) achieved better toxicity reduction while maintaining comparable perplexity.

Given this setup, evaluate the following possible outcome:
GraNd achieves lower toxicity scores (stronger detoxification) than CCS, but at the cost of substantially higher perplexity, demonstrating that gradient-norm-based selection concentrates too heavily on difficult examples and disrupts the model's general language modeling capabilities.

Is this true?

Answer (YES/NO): NO